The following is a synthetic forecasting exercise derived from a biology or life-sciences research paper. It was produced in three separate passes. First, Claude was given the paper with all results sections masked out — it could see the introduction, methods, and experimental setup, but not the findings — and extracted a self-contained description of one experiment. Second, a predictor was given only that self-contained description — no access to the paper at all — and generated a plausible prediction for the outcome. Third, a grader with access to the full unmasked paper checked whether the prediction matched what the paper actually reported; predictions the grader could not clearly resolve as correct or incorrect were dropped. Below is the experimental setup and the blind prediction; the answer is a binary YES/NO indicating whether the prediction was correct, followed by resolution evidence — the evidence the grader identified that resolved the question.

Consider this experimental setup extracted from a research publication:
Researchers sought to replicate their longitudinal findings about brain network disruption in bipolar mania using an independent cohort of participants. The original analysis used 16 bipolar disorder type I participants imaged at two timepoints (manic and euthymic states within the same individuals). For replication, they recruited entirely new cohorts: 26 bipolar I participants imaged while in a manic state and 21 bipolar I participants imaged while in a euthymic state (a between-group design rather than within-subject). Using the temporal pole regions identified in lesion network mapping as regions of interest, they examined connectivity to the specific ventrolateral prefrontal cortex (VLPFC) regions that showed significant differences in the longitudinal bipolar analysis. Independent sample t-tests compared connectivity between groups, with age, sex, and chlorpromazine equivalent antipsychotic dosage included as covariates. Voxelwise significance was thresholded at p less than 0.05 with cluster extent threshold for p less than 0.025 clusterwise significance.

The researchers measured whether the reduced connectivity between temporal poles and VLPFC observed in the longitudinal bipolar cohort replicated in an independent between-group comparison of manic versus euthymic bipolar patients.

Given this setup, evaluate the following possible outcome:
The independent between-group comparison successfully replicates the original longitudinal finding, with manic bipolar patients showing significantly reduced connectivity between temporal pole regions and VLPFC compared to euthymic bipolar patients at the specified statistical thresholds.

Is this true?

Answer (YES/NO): NO